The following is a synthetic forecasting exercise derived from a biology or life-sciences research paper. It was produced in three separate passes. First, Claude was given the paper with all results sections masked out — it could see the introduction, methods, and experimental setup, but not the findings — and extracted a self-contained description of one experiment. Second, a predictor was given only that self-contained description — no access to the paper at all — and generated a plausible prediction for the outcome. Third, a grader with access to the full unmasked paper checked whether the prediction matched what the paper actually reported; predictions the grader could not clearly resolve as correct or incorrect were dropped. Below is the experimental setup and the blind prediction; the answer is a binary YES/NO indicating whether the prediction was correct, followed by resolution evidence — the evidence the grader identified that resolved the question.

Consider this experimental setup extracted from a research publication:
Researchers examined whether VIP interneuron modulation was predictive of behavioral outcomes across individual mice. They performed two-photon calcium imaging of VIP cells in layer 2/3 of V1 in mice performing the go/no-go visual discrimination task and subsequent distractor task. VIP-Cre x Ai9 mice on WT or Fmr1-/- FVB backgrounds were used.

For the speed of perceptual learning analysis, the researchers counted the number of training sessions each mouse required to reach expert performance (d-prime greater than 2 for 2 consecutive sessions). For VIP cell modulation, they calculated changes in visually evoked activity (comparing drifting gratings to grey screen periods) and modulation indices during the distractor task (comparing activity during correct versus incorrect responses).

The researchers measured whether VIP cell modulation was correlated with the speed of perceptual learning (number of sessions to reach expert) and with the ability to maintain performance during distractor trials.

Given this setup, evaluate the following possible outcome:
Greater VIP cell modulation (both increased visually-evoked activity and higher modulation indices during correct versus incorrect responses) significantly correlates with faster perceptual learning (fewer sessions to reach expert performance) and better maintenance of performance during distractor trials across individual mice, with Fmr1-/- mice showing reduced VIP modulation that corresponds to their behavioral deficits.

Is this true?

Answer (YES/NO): YES